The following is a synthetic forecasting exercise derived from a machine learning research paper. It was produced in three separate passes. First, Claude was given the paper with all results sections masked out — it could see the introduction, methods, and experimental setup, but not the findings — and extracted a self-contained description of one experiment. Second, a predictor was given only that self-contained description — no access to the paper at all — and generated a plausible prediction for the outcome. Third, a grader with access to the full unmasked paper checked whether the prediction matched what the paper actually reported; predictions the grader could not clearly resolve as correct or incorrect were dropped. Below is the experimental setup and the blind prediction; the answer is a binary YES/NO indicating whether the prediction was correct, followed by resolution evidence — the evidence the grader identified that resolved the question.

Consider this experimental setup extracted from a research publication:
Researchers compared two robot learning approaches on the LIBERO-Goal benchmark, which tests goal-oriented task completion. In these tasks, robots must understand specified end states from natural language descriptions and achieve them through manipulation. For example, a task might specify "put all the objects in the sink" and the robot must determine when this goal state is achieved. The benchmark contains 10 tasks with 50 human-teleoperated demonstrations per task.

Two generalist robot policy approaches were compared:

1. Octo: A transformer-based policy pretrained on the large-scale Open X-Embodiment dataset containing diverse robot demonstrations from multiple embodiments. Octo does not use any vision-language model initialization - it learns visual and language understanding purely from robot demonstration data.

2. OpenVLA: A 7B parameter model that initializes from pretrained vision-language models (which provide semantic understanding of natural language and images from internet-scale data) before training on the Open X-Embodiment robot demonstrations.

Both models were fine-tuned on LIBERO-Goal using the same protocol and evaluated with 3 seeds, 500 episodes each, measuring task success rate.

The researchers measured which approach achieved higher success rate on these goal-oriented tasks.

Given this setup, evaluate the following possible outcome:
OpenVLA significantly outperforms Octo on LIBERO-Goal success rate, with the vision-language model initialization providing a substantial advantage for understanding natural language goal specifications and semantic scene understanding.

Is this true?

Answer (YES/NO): NO